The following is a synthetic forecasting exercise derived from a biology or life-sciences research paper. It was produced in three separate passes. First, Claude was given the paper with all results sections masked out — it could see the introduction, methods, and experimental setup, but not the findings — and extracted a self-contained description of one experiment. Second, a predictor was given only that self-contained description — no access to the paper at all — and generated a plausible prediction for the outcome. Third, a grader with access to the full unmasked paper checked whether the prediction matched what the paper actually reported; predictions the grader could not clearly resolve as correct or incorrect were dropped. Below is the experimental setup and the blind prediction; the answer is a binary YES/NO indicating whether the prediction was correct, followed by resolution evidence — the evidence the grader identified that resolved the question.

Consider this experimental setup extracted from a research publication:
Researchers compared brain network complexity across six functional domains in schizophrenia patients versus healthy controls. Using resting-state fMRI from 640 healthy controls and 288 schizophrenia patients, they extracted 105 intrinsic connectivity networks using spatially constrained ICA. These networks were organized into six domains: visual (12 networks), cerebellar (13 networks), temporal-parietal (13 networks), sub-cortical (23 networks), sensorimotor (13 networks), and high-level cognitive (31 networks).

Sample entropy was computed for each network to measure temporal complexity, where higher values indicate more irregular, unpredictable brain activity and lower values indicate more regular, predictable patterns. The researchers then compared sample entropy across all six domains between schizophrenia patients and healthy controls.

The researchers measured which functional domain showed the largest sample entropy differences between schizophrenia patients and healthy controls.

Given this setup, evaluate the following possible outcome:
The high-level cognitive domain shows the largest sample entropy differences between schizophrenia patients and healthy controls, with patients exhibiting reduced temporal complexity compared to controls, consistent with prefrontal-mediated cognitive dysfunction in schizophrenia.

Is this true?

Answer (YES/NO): NO